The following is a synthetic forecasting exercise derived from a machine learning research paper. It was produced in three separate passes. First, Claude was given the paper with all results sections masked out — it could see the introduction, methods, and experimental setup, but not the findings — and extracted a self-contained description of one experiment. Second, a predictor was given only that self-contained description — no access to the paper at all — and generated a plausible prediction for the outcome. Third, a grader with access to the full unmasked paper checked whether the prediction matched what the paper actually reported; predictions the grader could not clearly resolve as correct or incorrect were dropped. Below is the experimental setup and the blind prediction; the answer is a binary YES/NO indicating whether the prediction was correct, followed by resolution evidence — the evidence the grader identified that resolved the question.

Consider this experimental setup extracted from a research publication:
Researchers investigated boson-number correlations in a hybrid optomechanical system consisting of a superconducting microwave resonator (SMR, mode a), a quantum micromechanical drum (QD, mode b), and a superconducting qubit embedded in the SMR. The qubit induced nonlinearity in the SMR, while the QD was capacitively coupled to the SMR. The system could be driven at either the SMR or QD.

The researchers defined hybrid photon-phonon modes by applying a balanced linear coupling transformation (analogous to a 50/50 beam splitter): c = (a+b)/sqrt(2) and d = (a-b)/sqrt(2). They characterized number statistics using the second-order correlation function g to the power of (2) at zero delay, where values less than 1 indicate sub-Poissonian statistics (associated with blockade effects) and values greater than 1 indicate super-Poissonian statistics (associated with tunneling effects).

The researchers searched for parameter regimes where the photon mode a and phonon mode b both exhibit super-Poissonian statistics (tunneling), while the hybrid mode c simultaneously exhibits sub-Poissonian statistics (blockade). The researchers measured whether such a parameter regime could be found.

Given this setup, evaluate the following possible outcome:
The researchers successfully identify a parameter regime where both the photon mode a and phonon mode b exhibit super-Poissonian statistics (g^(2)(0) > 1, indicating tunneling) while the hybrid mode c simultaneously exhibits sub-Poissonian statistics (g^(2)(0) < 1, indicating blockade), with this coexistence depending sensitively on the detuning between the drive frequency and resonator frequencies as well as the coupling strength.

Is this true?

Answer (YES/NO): YES